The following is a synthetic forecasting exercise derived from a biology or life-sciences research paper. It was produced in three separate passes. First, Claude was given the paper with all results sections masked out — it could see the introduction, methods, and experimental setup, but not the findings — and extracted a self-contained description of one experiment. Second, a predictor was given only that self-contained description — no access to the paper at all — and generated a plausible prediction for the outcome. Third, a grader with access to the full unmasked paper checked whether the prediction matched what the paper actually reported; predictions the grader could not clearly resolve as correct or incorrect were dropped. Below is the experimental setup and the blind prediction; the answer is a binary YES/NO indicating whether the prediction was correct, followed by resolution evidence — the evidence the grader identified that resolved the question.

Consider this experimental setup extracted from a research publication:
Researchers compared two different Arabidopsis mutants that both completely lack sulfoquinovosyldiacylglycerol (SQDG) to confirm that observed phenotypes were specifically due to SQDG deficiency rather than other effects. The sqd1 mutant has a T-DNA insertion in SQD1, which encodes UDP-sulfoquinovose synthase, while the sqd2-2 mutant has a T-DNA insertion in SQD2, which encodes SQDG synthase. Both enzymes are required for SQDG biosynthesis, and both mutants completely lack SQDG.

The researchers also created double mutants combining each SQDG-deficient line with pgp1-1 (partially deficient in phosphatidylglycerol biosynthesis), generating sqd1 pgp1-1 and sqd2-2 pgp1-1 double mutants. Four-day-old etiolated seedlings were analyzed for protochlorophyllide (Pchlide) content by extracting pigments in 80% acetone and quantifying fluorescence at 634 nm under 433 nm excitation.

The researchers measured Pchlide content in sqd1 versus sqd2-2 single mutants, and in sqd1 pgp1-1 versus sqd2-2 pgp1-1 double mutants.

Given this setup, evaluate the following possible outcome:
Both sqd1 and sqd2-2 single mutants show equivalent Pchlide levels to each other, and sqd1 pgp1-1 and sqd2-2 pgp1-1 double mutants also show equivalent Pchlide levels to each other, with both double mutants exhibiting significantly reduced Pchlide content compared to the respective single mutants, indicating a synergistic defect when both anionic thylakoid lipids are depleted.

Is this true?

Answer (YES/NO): NO